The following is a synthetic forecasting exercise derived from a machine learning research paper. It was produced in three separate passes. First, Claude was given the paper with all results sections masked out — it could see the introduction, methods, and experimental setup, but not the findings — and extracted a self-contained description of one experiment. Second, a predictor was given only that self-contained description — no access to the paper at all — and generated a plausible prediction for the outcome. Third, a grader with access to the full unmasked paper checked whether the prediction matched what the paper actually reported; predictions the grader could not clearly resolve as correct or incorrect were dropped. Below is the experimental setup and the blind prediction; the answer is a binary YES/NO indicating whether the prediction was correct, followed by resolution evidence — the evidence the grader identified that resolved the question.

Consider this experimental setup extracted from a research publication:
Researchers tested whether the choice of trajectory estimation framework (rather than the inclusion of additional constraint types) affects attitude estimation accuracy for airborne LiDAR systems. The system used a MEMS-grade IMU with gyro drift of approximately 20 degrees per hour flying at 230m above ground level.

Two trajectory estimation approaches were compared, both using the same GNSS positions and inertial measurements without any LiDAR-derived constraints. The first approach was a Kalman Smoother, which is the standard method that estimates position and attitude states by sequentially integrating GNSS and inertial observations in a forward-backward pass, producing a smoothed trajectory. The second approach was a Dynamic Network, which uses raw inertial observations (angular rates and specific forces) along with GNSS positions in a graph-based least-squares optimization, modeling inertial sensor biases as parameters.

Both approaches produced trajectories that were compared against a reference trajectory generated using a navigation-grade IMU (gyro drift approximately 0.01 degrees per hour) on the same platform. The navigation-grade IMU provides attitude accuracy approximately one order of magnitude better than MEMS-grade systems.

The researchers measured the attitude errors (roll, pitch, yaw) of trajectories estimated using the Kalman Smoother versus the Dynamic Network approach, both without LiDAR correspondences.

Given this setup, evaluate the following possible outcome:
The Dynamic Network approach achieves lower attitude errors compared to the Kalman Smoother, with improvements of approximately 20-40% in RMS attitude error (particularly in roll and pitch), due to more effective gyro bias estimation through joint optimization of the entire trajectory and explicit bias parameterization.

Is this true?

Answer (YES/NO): NO